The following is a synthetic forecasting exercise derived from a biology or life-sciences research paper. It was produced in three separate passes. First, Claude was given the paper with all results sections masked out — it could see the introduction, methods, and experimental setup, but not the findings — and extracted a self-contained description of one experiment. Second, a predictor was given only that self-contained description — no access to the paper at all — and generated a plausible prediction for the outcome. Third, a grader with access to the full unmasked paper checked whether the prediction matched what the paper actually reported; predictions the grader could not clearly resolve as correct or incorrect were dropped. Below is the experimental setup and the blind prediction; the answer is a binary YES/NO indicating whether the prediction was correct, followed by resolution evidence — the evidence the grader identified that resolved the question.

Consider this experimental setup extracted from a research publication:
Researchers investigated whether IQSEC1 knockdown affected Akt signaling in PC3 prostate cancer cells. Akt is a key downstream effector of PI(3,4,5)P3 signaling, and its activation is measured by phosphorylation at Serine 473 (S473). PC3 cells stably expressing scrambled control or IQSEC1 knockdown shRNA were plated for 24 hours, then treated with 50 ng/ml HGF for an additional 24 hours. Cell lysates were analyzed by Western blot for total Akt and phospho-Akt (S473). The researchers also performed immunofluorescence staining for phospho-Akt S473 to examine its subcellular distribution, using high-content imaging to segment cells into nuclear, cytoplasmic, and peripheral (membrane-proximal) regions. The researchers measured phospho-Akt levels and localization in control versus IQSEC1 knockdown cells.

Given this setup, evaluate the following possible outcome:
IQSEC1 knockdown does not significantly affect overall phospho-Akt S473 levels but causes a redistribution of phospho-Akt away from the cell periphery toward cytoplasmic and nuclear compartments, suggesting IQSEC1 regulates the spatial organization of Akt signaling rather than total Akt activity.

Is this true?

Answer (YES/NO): NO